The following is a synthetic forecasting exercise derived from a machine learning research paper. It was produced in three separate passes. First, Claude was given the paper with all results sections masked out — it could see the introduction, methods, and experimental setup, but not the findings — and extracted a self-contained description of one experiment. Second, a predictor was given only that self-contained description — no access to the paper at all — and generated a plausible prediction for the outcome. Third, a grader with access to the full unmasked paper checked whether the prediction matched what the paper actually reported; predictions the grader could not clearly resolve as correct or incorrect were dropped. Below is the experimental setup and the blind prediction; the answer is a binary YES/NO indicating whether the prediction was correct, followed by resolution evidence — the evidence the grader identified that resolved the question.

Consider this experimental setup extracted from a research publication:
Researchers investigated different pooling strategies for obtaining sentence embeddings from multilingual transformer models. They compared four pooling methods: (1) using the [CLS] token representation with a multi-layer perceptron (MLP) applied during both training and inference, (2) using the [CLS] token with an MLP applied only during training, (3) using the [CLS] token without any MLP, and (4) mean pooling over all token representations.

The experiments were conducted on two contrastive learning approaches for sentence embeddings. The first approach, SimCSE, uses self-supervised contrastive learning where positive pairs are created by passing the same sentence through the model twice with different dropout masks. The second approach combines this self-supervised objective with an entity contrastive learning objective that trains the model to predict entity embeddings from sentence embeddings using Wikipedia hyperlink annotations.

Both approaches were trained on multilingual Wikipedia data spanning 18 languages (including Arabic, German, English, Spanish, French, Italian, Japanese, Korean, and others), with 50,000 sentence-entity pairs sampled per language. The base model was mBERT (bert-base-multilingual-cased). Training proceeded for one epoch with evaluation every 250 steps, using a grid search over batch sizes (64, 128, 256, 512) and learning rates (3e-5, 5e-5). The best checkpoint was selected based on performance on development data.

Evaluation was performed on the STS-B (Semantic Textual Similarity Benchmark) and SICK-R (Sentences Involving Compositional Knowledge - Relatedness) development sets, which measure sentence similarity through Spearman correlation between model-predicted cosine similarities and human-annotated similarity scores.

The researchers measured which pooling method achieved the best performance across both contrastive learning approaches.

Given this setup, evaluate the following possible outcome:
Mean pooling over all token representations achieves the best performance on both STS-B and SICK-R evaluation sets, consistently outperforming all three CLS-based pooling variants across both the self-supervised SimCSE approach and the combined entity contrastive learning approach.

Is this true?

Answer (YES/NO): YES